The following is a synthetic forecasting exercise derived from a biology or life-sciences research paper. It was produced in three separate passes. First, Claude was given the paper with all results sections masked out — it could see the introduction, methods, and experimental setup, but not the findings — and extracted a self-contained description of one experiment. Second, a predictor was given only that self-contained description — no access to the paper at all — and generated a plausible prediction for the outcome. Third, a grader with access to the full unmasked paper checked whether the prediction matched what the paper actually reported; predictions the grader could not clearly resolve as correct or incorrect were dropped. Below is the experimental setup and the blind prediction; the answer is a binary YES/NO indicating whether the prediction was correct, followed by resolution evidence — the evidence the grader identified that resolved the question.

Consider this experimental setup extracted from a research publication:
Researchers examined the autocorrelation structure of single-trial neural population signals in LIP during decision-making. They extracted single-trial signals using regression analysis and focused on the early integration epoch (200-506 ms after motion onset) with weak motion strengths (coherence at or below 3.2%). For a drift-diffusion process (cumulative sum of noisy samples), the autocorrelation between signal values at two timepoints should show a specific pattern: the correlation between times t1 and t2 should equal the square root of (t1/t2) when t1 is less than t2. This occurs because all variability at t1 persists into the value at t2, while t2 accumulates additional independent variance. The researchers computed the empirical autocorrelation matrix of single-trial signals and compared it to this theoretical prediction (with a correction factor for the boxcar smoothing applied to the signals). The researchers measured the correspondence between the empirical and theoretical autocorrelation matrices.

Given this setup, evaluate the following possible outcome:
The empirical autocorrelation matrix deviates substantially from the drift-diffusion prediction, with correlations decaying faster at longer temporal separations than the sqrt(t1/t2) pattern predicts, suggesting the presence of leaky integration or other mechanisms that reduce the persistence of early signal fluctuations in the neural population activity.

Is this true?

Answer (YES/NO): NO